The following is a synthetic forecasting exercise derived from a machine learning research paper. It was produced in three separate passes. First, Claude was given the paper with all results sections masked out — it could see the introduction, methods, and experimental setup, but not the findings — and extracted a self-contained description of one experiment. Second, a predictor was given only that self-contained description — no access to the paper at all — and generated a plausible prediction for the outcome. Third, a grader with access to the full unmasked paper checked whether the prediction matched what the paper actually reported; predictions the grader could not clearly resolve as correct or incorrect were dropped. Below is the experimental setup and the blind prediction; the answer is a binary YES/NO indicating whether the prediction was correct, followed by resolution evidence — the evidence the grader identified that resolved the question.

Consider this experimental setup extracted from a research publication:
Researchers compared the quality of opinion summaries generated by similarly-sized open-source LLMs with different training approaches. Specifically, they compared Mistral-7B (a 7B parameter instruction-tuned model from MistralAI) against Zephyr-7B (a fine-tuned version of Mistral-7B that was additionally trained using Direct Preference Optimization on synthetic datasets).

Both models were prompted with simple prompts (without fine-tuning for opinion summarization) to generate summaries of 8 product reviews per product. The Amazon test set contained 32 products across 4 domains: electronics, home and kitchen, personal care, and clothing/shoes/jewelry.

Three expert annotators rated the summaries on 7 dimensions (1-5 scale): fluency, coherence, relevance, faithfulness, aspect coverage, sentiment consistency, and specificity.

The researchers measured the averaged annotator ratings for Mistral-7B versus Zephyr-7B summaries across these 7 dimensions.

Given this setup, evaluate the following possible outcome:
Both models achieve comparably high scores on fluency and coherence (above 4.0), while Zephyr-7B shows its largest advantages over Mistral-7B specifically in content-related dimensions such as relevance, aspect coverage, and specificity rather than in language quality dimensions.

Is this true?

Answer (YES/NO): NO